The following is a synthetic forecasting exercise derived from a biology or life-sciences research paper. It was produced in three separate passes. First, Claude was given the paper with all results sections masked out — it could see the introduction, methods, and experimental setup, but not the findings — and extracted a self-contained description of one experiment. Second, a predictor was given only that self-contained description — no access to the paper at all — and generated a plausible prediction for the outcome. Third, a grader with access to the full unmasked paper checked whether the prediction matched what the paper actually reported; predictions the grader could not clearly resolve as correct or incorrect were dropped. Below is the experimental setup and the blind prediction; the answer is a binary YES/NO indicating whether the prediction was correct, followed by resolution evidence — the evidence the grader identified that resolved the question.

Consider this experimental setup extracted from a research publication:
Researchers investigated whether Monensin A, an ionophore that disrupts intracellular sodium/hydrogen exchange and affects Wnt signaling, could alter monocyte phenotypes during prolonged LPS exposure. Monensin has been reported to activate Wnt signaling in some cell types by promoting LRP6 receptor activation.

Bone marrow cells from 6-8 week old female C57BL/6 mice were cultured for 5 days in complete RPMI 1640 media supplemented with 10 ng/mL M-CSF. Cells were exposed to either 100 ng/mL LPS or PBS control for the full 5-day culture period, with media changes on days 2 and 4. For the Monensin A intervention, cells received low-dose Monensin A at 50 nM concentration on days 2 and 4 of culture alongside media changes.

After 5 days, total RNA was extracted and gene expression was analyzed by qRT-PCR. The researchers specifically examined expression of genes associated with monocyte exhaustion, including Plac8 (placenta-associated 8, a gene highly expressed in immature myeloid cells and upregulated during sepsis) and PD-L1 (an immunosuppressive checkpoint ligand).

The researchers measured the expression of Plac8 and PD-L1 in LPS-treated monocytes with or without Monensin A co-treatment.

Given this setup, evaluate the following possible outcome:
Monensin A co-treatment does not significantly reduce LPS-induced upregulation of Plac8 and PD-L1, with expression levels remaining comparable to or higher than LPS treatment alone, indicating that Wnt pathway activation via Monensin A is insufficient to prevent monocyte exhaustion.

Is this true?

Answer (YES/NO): NO